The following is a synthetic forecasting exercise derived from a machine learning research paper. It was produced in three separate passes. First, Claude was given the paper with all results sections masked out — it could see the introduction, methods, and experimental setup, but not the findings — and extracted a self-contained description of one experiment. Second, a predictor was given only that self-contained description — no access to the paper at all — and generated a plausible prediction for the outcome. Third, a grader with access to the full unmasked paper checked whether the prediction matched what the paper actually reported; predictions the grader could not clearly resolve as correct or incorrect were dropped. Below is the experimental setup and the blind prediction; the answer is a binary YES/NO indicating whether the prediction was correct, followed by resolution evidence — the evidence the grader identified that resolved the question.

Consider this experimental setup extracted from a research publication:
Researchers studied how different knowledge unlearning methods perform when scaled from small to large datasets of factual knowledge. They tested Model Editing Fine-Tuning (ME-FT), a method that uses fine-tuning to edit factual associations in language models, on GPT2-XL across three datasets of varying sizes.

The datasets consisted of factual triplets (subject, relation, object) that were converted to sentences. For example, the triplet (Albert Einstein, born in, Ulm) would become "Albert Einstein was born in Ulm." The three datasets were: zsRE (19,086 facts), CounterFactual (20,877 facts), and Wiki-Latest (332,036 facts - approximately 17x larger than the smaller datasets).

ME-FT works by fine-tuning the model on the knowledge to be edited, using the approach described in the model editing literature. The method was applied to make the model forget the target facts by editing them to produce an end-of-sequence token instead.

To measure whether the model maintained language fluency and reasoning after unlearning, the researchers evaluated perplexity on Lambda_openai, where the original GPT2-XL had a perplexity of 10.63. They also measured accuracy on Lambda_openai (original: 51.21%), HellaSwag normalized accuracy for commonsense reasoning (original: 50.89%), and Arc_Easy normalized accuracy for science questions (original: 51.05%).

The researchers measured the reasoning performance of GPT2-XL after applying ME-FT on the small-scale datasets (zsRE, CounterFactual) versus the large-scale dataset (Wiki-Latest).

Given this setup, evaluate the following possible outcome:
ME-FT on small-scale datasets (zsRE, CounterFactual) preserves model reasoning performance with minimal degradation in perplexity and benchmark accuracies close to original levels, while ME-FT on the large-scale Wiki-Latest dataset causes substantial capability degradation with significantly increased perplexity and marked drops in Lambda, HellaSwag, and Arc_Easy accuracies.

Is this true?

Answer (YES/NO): NO